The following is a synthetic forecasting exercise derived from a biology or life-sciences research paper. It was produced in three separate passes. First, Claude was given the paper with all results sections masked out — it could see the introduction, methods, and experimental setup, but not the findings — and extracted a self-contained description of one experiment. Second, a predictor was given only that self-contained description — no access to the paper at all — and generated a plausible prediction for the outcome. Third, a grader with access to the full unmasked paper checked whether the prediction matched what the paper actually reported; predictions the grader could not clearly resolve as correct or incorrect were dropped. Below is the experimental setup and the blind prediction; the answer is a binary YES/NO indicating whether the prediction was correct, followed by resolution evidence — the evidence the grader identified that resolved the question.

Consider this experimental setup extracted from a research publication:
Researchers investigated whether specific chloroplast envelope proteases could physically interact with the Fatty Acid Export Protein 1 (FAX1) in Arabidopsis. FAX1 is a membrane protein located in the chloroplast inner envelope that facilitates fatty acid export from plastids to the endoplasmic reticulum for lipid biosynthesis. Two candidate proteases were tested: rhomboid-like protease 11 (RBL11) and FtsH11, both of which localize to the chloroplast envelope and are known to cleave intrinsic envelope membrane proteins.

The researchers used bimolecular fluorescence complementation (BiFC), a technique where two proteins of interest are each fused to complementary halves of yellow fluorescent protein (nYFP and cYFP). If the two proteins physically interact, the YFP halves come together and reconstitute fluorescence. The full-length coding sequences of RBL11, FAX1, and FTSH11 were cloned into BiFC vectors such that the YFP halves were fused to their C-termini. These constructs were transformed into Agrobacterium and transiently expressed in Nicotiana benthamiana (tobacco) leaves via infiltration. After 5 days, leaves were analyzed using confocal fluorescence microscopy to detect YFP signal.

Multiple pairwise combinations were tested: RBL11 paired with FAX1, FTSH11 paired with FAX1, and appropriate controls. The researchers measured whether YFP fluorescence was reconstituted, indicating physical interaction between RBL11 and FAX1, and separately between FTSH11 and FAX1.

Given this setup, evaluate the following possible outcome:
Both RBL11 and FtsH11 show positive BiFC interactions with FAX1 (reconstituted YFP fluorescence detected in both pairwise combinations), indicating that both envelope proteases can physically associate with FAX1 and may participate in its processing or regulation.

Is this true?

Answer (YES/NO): NO